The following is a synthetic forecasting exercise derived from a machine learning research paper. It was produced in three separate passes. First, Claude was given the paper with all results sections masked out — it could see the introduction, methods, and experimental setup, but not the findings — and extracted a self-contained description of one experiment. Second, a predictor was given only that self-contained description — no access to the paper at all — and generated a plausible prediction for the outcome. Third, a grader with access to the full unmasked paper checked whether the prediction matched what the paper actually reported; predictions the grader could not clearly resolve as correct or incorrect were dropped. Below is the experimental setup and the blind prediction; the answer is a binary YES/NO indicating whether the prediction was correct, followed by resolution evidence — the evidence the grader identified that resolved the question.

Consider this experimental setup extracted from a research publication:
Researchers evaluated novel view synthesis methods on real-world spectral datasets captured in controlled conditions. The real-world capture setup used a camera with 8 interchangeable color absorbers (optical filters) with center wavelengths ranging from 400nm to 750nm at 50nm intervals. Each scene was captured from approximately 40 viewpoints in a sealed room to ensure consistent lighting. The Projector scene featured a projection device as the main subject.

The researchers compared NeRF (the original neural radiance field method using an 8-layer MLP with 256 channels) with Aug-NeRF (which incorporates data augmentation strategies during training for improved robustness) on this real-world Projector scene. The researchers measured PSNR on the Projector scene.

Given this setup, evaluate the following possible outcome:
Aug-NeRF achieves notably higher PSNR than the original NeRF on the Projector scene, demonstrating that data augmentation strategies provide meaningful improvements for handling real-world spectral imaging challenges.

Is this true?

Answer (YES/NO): YES